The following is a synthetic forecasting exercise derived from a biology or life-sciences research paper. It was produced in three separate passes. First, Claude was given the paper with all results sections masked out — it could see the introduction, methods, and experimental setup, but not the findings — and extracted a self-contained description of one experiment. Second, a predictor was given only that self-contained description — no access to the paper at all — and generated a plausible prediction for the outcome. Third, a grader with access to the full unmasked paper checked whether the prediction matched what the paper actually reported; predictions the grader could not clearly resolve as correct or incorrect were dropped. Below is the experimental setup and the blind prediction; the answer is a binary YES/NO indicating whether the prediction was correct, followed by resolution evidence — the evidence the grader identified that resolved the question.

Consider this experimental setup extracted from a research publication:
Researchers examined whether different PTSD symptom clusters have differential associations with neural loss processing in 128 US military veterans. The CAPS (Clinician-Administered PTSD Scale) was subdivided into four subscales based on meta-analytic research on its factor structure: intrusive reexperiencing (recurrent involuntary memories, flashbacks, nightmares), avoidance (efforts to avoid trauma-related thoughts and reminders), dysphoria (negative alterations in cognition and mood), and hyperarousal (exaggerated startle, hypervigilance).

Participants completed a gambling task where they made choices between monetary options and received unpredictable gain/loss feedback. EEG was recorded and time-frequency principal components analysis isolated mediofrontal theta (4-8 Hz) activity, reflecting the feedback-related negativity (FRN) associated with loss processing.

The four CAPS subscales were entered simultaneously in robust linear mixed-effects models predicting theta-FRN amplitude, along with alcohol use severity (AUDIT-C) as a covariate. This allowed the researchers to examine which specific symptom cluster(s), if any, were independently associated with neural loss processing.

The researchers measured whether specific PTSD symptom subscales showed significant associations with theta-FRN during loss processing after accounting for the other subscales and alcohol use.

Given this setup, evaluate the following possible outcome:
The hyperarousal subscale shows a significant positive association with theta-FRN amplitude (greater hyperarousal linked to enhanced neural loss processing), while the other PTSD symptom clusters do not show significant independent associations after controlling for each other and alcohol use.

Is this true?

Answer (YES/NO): NO